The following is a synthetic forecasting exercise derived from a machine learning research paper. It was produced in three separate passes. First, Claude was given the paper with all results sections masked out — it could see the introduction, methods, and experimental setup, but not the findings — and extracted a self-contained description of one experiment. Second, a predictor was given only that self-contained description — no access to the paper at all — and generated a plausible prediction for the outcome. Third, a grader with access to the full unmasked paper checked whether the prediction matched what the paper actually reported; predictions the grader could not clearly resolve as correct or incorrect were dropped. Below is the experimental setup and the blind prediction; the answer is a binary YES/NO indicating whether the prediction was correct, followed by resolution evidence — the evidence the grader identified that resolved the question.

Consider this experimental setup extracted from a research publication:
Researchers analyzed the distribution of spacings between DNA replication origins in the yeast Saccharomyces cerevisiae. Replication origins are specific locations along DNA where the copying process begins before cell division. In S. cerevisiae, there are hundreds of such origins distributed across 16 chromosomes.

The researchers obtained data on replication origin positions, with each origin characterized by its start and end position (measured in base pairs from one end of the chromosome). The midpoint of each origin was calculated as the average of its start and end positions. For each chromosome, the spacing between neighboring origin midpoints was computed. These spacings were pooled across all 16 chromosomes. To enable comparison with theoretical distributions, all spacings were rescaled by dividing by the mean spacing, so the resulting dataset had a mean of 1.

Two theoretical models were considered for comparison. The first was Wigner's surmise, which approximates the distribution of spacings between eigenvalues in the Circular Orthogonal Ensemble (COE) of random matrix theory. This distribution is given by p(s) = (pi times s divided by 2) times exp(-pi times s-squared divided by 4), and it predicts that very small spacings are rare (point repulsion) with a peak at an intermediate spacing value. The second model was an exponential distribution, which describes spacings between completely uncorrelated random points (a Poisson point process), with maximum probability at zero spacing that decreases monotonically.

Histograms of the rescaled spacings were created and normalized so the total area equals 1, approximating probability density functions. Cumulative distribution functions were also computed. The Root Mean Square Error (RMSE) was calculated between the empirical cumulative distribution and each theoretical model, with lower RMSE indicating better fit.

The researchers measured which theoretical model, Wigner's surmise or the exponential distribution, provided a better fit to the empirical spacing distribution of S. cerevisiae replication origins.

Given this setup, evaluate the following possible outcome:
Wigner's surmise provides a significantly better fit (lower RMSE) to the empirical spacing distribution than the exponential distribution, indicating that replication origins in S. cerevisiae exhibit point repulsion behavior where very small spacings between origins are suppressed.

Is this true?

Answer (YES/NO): NO